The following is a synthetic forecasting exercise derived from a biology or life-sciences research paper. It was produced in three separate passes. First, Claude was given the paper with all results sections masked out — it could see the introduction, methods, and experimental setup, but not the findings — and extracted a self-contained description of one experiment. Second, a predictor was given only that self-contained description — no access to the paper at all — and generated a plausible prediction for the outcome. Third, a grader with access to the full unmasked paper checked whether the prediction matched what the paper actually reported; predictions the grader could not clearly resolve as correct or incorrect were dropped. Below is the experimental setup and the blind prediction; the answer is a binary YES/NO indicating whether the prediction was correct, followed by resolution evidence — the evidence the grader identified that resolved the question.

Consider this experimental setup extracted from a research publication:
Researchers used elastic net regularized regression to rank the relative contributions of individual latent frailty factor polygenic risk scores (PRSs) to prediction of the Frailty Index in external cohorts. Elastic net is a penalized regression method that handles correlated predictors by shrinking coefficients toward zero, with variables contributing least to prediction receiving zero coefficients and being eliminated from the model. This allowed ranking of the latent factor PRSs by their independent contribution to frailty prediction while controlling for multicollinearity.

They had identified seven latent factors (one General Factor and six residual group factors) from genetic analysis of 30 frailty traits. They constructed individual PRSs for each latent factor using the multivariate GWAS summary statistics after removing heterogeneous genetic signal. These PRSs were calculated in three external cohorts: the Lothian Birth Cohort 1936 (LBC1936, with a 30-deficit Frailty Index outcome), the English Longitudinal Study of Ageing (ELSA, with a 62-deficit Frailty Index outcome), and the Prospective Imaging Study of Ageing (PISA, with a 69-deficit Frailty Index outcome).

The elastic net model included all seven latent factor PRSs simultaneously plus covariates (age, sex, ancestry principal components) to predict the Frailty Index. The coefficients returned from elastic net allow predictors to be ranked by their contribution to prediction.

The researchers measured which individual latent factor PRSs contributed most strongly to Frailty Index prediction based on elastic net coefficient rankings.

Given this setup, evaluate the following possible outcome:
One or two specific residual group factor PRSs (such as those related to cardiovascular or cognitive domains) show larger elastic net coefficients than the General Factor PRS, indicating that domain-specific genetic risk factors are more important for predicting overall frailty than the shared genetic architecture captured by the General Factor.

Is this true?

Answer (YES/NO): NO